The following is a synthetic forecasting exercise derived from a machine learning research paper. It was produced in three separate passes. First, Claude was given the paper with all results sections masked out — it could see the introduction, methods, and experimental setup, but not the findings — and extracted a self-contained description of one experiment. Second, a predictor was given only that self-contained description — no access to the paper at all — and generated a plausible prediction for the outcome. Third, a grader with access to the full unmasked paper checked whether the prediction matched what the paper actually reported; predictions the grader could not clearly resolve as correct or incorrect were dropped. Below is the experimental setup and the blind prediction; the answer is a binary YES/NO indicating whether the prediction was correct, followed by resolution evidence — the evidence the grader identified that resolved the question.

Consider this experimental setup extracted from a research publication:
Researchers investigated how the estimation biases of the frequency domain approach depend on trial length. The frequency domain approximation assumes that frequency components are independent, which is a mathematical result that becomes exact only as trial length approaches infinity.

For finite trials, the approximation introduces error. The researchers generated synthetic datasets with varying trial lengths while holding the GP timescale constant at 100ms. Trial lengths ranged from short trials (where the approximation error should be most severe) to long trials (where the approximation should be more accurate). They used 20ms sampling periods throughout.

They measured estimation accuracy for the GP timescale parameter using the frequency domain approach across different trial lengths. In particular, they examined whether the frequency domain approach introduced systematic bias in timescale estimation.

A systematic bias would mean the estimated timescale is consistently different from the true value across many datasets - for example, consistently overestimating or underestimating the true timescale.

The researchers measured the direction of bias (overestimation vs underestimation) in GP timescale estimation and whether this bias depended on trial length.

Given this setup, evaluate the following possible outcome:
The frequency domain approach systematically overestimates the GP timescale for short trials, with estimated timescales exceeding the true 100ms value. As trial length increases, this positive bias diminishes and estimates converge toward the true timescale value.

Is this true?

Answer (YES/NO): NO